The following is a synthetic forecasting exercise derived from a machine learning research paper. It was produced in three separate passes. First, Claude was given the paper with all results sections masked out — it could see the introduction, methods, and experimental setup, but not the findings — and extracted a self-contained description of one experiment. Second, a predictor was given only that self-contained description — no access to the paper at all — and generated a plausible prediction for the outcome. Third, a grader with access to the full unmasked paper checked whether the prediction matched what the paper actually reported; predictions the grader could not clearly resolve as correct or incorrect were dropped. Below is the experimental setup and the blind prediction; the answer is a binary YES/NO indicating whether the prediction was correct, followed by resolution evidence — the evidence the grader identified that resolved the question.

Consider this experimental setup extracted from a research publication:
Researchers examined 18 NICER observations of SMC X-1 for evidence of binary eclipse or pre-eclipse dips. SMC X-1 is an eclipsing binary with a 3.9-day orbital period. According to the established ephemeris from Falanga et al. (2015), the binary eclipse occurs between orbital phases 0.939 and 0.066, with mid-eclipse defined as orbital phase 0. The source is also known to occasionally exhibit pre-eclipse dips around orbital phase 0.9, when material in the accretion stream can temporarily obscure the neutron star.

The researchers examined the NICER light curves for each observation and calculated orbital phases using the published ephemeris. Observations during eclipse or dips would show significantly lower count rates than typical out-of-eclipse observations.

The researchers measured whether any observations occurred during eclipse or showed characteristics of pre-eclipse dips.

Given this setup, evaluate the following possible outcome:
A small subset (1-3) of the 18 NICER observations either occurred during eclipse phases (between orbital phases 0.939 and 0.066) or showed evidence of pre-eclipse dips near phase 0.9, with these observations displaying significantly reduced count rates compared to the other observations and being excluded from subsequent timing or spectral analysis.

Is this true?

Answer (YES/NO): YES